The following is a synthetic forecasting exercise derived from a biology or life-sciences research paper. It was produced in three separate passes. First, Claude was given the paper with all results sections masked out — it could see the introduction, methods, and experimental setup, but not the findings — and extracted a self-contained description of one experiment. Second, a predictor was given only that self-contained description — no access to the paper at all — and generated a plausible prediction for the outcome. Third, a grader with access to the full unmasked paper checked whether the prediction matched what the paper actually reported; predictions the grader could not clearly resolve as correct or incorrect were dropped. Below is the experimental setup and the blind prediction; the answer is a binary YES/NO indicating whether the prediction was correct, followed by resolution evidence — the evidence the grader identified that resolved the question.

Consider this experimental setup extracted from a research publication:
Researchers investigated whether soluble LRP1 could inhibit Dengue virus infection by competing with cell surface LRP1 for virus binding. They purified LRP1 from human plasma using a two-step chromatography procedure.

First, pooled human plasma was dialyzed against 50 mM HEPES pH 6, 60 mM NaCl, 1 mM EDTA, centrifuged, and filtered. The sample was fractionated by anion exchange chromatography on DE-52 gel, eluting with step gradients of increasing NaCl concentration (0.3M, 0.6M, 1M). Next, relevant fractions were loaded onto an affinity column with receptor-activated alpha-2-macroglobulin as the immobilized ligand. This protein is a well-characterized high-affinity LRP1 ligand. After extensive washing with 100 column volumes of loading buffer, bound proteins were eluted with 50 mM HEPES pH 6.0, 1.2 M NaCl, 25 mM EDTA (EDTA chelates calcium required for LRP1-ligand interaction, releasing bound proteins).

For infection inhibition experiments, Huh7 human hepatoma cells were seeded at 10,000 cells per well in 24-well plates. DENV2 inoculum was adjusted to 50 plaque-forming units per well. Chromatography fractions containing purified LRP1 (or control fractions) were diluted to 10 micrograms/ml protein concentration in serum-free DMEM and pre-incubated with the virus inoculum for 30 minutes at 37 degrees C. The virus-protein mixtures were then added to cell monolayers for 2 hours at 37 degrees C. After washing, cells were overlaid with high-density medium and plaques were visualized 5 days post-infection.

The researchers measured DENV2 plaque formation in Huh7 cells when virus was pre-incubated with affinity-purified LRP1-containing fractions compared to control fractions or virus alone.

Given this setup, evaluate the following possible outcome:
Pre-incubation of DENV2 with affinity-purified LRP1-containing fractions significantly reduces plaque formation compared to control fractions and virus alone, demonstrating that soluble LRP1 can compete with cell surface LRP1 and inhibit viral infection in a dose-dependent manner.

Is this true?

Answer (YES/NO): NO